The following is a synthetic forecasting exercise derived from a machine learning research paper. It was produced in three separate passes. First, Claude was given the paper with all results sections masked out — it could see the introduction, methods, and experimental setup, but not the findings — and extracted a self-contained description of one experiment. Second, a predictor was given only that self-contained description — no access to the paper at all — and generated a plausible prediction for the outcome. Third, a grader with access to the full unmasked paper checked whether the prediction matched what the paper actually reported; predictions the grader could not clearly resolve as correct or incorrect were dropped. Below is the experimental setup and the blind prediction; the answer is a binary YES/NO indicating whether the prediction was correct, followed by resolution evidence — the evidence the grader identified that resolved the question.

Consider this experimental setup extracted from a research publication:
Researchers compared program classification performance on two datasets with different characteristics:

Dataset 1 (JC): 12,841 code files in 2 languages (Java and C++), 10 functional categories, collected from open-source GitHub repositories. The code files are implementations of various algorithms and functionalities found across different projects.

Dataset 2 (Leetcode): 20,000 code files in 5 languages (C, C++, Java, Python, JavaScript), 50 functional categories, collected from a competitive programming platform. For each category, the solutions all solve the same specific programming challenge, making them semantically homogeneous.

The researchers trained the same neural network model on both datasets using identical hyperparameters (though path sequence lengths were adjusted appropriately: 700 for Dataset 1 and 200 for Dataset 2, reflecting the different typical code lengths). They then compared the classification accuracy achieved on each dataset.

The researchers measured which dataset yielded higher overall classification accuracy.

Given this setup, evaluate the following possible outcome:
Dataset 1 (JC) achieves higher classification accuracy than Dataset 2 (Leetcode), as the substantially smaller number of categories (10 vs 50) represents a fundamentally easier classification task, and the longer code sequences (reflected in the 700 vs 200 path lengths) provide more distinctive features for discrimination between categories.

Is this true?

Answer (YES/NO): YES